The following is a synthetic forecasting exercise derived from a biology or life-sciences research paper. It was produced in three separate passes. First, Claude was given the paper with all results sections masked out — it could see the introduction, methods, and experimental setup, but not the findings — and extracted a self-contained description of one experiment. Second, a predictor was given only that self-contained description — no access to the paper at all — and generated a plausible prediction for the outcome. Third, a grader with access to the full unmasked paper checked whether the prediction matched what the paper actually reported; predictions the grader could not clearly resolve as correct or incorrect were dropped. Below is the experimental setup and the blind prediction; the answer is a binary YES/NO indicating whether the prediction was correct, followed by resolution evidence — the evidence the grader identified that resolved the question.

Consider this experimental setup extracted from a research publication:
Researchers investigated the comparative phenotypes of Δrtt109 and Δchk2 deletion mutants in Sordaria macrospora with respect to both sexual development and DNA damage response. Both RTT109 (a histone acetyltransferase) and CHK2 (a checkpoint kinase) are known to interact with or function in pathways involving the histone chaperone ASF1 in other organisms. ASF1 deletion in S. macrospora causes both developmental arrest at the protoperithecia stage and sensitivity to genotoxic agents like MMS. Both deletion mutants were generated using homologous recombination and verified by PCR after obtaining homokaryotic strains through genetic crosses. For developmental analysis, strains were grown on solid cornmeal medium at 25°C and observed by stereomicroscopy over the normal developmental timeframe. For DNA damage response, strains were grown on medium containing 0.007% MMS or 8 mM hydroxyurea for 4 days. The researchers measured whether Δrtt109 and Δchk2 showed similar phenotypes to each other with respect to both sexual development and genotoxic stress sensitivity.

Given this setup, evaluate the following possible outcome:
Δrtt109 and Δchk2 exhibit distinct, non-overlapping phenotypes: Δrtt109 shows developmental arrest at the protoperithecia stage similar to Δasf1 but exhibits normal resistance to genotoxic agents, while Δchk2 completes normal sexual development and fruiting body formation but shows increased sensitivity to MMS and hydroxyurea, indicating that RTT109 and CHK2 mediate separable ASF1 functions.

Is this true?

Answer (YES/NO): NO